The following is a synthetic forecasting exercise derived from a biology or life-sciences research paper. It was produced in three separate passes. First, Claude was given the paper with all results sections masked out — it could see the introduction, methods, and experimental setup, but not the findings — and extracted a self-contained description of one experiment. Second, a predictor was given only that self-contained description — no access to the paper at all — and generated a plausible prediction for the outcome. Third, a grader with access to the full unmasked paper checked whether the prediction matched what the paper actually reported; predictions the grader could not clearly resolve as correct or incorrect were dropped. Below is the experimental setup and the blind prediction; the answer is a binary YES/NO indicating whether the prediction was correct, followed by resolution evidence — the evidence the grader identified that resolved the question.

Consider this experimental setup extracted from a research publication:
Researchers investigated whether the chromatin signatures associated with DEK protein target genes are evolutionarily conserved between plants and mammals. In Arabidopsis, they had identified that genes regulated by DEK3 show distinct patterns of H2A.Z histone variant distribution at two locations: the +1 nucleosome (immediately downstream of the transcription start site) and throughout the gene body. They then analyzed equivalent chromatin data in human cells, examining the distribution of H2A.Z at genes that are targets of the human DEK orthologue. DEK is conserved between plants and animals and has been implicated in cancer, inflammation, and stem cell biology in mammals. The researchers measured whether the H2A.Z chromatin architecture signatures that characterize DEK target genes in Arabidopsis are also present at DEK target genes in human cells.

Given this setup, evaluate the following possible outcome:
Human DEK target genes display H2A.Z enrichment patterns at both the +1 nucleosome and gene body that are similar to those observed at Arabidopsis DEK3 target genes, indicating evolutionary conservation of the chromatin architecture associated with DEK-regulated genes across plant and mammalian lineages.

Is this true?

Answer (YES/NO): YES